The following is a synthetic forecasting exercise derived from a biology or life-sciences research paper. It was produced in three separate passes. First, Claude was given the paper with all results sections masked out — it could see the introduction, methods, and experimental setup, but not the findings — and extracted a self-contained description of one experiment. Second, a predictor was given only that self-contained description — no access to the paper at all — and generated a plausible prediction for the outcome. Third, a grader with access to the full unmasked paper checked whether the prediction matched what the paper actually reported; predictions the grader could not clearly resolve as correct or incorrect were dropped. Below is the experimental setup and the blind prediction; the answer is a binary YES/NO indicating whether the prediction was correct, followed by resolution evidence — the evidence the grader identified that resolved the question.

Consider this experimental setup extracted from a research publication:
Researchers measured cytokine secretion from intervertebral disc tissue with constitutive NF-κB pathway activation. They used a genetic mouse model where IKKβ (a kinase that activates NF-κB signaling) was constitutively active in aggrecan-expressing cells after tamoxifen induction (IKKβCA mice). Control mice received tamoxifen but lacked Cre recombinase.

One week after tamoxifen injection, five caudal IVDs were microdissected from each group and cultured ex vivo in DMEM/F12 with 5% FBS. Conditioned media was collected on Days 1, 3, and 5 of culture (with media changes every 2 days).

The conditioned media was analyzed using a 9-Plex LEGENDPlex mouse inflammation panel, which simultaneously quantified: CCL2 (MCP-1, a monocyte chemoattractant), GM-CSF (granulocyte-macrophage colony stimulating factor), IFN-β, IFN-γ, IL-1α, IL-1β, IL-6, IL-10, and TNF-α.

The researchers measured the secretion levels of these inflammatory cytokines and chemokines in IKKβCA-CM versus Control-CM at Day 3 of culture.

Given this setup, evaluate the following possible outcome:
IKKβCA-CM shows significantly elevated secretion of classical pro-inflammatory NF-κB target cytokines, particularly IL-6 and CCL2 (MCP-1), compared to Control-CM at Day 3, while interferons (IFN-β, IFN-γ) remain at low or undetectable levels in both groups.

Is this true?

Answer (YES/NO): NO